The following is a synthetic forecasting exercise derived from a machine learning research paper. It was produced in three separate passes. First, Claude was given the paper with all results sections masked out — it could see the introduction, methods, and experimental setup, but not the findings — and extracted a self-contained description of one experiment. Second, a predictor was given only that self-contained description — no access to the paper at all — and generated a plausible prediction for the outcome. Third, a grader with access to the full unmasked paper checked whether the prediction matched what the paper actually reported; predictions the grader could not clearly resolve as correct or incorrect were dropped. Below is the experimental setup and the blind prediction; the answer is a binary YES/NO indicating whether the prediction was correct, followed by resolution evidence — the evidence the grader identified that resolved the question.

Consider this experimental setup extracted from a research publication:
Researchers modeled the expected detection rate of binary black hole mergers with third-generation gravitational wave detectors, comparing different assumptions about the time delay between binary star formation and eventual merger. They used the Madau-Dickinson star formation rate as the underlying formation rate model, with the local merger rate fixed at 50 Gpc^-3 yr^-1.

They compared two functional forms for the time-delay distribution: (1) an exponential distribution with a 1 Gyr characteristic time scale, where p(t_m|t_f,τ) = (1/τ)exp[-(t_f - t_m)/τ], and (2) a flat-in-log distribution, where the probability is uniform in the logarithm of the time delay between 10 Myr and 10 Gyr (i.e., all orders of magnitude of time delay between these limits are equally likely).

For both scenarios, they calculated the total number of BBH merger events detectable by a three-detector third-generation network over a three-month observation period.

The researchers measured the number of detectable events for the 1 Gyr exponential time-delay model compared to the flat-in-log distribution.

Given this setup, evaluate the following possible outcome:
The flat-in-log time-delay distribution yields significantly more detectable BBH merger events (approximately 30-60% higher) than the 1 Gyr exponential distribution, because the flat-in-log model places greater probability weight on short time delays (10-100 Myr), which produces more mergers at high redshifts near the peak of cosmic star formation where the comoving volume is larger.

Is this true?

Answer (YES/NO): NO